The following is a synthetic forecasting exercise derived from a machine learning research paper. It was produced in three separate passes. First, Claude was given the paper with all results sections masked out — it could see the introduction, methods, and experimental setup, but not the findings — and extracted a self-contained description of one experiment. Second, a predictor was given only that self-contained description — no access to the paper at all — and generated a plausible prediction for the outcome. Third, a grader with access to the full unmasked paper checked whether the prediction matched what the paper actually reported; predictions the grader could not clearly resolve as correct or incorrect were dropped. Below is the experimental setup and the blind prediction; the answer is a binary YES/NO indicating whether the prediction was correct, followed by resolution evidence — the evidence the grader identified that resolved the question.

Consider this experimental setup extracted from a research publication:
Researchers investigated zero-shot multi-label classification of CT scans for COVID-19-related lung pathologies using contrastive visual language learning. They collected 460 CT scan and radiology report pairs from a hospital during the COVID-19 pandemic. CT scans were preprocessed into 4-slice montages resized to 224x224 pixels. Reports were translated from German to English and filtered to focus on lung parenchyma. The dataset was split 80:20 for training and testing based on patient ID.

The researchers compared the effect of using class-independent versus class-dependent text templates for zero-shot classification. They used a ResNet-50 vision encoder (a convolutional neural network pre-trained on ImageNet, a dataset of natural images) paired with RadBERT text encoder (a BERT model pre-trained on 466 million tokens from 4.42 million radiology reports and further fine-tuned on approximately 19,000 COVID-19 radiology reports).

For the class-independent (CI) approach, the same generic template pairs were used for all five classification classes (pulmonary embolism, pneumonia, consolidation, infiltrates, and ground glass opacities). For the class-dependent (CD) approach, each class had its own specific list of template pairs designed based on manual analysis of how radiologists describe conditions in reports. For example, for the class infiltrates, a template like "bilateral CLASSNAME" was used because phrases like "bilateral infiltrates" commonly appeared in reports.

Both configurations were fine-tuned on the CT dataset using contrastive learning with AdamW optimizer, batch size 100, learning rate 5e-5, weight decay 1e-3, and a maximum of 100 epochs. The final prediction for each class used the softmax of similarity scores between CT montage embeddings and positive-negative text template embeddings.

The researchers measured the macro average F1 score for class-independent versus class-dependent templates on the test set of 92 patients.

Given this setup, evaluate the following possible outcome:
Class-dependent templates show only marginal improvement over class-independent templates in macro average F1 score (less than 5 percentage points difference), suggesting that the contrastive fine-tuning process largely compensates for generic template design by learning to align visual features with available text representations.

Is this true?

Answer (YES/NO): YES